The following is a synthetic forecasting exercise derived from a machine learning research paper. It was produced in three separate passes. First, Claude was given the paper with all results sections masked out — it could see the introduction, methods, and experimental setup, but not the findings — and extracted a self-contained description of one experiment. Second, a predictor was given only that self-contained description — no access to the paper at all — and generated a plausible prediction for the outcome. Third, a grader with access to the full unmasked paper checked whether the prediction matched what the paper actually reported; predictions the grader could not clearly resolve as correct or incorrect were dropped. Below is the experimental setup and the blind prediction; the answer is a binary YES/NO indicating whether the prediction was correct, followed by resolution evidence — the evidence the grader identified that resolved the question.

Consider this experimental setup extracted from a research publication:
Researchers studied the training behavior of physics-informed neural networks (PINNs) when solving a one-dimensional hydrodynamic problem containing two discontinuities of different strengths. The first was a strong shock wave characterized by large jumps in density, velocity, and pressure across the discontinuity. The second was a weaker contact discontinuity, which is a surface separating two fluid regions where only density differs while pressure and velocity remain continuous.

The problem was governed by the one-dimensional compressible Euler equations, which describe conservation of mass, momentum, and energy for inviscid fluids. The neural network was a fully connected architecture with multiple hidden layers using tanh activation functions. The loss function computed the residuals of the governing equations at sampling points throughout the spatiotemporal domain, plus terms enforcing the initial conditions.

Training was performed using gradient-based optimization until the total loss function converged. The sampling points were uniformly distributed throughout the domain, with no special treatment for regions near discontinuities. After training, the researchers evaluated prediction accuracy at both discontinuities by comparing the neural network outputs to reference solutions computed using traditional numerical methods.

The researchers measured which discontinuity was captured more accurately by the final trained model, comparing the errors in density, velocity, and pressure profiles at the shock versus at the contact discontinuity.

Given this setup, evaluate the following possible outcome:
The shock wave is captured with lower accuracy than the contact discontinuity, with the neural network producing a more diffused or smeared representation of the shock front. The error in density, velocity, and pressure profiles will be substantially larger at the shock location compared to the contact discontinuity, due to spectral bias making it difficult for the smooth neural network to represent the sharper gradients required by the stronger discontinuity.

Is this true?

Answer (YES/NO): NO